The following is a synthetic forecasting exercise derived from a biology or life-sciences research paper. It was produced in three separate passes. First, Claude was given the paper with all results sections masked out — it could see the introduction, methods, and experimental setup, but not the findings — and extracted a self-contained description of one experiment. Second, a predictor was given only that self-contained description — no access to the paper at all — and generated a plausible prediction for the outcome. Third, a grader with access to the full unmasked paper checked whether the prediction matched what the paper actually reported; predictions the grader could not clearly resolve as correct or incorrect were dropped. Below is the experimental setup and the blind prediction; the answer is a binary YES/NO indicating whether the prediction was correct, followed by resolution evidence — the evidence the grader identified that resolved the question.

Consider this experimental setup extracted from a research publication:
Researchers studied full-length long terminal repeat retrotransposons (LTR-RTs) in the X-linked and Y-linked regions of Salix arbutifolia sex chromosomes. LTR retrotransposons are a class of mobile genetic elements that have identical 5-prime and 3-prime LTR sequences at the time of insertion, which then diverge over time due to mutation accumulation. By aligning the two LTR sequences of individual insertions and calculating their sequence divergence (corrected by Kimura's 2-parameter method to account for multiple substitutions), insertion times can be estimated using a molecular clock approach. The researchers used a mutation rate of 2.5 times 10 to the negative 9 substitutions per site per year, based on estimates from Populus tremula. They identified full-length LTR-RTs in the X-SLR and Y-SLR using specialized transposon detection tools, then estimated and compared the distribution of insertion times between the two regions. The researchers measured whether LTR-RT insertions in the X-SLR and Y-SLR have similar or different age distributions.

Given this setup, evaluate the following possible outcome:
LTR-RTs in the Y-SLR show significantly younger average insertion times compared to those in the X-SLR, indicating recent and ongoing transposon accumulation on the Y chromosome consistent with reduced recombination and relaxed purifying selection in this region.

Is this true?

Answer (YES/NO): NO